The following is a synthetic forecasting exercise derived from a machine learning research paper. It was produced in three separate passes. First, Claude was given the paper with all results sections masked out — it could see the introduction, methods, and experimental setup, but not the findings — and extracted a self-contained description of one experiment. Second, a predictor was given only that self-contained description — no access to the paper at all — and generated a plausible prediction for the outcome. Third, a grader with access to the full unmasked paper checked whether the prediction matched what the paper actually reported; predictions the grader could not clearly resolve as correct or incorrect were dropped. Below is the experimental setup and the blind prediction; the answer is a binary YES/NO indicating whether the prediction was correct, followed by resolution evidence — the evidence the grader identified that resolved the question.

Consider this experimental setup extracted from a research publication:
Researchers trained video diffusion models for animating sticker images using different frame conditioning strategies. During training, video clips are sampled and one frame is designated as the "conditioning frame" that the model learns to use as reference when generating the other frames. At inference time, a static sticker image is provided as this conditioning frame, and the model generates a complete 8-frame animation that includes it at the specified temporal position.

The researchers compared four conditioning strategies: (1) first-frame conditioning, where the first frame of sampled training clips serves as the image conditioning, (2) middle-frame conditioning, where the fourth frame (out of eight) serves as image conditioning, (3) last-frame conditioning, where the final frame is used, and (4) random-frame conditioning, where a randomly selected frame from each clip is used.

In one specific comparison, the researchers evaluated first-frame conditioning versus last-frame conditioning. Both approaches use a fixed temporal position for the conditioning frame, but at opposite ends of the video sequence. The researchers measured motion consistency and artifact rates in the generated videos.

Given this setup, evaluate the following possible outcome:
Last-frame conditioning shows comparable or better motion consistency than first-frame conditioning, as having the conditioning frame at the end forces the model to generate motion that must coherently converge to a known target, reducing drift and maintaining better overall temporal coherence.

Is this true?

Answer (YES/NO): YES